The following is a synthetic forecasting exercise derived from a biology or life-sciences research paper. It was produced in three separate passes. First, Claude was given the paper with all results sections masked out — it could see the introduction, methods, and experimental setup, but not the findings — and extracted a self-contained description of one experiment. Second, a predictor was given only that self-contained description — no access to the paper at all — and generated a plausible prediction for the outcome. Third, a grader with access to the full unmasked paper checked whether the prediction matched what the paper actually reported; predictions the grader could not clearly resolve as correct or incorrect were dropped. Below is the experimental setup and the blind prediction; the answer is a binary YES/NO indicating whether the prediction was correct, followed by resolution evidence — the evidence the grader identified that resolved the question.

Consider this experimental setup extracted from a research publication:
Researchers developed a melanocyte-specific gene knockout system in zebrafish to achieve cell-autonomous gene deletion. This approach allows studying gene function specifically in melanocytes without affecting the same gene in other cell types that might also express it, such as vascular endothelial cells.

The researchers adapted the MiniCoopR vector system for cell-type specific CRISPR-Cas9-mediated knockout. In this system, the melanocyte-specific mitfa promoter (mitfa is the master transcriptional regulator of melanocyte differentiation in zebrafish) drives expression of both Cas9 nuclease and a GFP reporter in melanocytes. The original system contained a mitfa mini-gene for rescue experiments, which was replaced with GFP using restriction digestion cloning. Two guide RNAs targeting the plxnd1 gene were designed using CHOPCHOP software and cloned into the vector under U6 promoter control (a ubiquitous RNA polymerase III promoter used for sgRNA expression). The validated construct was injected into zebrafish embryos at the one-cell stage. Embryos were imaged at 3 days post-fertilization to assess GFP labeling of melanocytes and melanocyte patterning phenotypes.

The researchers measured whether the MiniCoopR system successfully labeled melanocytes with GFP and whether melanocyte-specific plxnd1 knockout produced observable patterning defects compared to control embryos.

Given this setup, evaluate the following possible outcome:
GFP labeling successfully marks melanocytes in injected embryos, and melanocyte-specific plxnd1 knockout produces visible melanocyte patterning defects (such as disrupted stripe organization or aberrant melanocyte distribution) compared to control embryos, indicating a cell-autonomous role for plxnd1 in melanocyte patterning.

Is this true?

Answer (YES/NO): YES